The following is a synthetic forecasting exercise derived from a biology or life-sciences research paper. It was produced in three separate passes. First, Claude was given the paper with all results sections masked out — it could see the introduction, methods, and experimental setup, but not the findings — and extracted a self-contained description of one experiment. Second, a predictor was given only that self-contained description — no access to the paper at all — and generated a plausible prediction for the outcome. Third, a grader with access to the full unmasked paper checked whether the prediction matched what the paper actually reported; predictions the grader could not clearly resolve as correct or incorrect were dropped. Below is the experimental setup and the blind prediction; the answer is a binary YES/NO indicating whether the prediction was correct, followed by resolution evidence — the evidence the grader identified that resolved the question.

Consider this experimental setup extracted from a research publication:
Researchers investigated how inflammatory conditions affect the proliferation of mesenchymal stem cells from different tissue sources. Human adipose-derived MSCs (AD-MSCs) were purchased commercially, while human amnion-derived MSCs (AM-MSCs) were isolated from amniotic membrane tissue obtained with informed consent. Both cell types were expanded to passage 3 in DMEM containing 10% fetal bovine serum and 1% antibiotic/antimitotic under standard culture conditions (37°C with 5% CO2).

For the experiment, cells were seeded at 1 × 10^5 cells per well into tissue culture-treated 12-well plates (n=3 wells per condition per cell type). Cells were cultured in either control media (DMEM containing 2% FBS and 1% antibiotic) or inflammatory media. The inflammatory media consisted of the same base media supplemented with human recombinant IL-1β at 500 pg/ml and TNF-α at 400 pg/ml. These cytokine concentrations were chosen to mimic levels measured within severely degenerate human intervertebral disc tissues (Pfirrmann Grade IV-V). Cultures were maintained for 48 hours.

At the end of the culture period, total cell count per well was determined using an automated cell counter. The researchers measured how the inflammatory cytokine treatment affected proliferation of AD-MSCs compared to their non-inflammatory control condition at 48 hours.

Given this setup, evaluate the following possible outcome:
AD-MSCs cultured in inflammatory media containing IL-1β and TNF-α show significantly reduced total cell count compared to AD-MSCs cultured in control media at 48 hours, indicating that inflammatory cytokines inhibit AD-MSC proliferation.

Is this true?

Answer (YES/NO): NO